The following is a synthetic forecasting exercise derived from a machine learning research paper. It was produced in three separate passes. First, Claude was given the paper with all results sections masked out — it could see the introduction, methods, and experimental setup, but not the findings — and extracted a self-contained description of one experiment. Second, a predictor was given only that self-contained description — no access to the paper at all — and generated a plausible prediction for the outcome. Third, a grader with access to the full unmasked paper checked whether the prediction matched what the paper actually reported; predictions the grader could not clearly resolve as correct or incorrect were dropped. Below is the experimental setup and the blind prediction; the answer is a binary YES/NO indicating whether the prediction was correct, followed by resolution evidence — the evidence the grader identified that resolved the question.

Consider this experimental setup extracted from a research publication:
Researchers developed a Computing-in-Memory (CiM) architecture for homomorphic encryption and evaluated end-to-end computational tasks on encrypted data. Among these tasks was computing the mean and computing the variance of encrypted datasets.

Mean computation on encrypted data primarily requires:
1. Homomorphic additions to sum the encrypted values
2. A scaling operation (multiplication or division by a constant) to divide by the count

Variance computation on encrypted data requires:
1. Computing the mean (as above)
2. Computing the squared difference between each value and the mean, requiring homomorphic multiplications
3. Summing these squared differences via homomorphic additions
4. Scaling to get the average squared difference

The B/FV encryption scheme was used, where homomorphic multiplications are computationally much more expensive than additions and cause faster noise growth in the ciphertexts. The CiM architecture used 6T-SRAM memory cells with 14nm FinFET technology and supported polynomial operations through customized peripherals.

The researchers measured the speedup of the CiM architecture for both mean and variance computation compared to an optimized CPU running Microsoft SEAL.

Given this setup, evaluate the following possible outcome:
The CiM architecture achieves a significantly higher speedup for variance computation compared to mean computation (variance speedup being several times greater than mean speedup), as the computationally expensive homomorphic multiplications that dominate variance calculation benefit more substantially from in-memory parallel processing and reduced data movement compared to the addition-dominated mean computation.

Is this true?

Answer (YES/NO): NO